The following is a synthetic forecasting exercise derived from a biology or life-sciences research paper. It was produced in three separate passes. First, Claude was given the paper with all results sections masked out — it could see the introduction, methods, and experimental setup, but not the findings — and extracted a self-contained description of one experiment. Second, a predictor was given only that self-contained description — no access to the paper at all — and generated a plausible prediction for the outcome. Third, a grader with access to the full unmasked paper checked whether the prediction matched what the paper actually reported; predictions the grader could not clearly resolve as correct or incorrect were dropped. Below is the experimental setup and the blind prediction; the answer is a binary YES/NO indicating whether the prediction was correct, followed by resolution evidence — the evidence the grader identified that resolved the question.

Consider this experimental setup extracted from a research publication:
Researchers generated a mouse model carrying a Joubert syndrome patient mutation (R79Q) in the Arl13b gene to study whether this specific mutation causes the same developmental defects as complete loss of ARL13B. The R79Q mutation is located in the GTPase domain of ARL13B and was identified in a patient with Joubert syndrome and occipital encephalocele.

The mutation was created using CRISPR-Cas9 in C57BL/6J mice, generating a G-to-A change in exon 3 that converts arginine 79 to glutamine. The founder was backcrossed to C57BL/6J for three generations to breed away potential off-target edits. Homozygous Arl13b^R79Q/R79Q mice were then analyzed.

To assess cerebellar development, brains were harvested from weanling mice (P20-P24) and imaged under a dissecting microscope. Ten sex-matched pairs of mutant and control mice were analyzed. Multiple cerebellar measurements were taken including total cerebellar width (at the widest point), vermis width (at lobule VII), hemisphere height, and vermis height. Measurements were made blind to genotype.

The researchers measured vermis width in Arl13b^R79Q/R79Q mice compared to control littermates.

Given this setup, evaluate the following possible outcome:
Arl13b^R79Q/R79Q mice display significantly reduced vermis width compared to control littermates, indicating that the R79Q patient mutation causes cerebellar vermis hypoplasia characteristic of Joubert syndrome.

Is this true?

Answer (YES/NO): NO